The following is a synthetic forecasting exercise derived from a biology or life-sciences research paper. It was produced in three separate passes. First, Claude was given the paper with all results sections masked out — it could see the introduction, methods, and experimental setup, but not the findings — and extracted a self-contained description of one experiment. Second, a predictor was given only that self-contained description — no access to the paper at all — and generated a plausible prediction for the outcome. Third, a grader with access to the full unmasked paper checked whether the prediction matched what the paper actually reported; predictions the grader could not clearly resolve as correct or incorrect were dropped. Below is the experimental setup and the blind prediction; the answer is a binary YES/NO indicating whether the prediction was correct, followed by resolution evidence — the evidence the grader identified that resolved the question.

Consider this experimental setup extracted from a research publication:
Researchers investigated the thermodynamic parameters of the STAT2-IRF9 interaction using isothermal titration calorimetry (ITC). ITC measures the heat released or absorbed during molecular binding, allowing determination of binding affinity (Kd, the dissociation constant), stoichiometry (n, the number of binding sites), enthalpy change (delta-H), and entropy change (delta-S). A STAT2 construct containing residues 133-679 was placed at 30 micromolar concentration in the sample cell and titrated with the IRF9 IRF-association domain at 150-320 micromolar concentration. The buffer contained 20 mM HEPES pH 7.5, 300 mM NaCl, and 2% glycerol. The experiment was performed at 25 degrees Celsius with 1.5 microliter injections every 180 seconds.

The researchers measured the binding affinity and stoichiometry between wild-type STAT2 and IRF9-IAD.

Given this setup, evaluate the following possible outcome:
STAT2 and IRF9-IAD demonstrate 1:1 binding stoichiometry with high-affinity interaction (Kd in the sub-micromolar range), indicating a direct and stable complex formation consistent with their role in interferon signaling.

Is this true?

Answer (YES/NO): YES